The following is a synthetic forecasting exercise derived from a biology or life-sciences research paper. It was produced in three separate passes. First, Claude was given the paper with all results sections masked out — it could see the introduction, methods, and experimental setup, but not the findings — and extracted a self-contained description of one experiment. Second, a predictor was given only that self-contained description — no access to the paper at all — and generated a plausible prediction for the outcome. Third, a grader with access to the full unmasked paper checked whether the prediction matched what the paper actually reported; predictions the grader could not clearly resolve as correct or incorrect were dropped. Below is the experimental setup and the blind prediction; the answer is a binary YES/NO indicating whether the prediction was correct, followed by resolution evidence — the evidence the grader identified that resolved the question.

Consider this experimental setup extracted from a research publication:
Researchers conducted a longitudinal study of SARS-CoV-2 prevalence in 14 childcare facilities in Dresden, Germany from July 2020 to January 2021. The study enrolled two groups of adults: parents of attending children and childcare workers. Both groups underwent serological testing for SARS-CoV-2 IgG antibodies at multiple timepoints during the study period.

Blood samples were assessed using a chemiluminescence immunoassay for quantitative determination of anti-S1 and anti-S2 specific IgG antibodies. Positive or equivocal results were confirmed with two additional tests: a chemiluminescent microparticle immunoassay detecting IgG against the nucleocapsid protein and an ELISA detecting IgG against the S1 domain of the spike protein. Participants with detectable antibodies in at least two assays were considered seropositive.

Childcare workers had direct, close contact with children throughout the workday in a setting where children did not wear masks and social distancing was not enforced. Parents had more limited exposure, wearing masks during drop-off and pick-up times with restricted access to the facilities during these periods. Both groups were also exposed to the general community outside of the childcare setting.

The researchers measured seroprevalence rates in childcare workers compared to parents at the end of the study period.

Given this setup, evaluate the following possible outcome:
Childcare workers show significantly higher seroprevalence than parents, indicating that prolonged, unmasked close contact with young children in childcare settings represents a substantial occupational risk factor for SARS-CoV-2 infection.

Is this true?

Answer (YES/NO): NO